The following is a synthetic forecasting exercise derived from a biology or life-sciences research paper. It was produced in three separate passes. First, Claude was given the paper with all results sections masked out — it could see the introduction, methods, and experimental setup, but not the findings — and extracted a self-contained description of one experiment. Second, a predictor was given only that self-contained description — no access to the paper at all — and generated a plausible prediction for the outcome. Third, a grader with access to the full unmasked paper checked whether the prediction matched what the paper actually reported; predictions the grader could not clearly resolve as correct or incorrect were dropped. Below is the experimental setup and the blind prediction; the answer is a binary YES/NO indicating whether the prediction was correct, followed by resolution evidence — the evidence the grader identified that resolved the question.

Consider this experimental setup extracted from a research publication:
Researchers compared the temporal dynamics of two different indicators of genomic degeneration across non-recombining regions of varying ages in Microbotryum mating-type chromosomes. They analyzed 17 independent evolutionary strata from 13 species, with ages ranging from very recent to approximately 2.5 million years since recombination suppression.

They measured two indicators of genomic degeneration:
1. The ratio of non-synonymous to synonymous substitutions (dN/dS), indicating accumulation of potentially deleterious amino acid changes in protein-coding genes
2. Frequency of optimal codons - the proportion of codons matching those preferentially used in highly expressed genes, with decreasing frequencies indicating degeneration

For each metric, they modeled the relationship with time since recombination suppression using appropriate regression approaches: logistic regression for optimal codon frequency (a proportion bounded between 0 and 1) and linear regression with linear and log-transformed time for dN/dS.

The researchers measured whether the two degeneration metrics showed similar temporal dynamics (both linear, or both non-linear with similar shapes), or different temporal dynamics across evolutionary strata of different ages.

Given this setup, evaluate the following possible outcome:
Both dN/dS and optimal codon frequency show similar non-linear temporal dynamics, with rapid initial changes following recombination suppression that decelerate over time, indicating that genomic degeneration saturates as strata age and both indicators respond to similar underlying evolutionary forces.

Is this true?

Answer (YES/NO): NO